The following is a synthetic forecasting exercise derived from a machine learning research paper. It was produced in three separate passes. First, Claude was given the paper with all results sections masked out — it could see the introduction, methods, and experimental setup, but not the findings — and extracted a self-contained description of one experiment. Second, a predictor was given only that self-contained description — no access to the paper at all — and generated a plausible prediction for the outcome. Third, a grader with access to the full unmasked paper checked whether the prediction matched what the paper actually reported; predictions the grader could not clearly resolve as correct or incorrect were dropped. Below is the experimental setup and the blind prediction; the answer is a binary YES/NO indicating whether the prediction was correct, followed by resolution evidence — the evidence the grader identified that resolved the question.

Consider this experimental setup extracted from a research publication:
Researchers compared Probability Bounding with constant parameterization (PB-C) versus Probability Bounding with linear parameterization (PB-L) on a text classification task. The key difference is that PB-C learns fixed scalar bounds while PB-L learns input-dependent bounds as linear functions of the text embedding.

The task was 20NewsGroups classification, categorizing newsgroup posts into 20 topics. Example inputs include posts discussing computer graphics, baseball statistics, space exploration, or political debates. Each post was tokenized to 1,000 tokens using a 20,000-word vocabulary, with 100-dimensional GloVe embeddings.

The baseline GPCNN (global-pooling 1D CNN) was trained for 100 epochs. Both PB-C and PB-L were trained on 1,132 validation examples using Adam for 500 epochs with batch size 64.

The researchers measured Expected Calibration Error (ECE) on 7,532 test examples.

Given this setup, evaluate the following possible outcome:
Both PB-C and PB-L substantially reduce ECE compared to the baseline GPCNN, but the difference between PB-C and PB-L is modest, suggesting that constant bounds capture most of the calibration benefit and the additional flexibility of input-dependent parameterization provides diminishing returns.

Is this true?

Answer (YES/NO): NO